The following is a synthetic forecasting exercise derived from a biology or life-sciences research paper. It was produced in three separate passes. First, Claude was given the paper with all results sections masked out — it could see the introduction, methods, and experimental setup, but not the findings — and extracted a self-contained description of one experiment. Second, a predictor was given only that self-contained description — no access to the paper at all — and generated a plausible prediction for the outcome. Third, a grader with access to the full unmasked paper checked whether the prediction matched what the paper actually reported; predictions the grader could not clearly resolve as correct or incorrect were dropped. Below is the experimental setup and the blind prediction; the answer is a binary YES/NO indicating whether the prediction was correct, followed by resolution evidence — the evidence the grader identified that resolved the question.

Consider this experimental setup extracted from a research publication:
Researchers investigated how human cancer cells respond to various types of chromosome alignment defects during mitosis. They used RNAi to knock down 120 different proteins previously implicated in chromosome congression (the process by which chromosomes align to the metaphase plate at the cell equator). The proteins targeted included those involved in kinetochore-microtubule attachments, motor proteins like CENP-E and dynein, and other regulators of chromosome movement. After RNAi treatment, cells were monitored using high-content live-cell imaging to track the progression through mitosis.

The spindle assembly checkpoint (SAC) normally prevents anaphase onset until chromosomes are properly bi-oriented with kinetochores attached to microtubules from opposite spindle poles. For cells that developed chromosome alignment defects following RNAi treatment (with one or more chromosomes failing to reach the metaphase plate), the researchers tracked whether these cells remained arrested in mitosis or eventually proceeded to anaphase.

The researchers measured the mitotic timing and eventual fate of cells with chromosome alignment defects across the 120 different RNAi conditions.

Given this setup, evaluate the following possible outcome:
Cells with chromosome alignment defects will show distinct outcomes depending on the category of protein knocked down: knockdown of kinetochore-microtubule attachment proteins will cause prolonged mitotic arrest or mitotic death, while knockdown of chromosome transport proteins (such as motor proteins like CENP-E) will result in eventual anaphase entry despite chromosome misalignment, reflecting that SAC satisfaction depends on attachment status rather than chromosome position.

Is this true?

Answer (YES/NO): NO